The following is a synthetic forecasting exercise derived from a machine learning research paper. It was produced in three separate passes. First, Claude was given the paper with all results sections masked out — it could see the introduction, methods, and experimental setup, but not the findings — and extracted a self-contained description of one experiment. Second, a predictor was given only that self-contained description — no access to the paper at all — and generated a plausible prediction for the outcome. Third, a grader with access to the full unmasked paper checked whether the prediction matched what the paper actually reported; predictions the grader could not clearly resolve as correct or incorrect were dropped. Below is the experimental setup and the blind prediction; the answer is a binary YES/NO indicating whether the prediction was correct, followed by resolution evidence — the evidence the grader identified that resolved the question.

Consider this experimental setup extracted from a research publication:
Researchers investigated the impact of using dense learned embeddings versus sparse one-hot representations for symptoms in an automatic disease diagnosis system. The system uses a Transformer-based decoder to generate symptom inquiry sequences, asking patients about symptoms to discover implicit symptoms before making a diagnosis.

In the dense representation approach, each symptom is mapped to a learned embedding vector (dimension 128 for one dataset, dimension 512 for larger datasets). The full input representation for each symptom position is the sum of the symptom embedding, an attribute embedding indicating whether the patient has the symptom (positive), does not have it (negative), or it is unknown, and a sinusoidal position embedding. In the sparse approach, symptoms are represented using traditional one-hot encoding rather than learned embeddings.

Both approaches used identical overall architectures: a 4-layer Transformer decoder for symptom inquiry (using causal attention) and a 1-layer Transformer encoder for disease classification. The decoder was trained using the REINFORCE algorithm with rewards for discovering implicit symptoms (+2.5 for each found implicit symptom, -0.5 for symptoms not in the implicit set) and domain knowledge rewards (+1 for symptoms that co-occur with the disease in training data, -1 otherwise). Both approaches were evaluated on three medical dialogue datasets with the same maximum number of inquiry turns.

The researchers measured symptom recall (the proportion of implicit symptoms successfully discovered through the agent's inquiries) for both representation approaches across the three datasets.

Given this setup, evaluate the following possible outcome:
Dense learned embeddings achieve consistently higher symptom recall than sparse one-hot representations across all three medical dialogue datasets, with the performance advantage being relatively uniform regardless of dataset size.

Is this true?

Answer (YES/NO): NO